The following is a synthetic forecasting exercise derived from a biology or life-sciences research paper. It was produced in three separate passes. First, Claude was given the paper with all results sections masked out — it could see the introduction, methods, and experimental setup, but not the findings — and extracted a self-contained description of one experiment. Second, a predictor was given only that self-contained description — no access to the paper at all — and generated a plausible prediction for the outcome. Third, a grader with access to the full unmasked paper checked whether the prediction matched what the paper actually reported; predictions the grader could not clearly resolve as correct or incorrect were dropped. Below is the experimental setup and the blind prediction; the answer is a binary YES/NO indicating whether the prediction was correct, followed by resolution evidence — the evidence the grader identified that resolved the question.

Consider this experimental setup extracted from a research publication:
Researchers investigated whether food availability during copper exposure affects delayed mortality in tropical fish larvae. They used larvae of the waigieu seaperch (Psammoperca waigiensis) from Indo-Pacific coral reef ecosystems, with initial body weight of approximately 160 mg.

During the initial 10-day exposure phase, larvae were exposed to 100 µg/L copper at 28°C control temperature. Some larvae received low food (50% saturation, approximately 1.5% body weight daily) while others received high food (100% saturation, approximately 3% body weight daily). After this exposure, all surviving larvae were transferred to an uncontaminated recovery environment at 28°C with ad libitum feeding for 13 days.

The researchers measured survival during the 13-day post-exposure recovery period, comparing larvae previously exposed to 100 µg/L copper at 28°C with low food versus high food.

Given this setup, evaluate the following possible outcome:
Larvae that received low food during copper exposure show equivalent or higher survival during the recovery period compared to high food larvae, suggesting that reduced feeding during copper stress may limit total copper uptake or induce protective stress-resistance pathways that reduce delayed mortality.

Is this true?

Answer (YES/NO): NO